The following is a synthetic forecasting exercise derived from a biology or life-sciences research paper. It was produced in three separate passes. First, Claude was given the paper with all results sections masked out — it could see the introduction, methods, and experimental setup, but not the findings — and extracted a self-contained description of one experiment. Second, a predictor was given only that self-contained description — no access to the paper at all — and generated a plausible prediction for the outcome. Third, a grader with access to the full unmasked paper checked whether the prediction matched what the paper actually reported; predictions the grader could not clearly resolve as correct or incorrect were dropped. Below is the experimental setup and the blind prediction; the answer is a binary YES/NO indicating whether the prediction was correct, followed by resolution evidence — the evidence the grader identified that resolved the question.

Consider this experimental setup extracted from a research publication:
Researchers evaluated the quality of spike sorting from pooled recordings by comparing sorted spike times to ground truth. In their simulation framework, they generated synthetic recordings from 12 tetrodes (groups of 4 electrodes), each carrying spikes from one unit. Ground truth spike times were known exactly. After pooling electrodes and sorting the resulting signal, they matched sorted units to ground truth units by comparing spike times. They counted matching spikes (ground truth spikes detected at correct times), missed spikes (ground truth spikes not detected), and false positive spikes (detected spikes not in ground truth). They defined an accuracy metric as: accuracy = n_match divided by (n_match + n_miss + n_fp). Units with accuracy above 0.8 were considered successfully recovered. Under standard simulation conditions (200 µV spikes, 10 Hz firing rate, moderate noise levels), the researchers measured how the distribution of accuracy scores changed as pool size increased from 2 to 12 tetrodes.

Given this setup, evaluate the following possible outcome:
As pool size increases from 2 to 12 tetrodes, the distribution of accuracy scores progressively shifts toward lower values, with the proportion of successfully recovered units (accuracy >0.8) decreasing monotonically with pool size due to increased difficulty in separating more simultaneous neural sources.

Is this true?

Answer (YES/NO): NO